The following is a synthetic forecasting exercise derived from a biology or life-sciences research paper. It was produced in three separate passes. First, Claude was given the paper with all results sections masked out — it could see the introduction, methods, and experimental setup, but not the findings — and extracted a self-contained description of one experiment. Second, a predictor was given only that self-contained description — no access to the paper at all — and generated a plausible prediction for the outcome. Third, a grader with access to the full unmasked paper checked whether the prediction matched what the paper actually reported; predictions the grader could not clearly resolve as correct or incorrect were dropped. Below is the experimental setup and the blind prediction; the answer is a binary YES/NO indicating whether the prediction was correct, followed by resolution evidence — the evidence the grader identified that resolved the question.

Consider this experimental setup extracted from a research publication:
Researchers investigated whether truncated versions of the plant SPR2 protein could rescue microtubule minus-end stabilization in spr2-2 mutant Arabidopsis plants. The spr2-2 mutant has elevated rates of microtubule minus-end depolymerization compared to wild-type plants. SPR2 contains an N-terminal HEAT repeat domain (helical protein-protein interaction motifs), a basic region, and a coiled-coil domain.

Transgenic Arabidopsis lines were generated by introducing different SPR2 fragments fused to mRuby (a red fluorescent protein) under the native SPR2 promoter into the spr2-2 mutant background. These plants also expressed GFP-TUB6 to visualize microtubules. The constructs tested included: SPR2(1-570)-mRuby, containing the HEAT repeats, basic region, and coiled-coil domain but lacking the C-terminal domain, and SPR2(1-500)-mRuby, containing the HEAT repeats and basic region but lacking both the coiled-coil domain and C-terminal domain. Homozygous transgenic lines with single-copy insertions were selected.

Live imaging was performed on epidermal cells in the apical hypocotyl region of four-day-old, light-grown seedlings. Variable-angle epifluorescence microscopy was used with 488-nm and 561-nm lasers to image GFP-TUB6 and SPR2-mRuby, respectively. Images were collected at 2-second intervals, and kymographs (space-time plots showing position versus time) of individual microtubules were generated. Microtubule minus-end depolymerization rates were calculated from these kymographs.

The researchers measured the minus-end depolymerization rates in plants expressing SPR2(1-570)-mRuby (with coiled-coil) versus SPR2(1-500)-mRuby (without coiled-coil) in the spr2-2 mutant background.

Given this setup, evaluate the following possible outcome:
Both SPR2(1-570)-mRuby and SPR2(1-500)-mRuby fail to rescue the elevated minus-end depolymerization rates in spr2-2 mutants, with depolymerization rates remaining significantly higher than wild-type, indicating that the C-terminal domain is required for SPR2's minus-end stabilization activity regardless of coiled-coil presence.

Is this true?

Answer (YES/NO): NO